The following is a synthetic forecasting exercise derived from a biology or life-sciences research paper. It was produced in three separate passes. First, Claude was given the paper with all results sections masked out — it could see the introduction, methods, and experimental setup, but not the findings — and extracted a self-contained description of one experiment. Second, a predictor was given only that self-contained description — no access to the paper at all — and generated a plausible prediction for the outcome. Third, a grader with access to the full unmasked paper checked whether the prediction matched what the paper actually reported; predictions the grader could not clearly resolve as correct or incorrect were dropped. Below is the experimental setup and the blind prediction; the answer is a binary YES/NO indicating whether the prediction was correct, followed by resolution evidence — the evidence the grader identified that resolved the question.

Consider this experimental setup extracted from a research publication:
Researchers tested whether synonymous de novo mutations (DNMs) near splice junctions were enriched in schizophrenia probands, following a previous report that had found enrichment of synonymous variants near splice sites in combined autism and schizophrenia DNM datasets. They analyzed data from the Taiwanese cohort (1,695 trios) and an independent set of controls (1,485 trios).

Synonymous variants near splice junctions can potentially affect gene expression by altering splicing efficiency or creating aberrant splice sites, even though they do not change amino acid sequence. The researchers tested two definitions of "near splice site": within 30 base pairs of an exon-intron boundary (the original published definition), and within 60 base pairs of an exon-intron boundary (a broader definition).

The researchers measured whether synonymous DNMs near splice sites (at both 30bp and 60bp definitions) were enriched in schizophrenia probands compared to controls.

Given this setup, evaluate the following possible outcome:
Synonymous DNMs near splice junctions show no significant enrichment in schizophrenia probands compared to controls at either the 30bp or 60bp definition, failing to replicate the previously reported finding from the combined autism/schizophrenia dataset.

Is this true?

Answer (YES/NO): NO